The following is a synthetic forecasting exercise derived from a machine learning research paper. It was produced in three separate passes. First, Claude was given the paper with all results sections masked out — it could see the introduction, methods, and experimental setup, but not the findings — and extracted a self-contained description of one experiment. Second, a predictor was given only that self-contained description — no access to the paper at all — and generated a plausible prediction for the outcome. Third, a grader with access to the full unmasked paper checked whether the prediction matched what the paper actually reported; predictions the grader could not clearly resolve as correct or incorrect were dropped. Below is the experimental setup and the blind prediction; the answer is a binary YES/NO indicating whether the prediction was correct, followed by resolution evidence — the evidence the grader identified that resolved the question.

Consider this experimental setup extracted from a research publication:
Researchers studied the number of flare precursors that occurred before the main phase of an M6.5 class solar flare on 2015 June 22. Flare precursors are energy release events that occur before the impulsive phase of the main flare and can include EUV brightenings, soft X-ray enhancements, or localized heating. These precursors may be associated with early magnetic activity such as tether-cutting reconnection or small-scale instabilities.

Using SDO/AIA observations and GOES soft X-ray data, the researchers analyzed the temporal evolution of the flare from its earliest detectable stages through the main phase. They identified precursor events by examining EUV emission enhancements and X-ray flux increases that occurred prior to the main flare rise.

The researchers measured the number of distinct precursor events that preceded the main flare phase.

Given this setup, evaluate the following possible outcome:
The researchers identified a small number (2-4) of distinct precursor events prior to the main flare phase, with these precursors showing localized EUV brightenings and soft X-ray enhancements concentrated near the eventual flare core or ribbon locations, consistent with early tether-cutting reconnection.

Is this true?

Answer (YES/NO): YES